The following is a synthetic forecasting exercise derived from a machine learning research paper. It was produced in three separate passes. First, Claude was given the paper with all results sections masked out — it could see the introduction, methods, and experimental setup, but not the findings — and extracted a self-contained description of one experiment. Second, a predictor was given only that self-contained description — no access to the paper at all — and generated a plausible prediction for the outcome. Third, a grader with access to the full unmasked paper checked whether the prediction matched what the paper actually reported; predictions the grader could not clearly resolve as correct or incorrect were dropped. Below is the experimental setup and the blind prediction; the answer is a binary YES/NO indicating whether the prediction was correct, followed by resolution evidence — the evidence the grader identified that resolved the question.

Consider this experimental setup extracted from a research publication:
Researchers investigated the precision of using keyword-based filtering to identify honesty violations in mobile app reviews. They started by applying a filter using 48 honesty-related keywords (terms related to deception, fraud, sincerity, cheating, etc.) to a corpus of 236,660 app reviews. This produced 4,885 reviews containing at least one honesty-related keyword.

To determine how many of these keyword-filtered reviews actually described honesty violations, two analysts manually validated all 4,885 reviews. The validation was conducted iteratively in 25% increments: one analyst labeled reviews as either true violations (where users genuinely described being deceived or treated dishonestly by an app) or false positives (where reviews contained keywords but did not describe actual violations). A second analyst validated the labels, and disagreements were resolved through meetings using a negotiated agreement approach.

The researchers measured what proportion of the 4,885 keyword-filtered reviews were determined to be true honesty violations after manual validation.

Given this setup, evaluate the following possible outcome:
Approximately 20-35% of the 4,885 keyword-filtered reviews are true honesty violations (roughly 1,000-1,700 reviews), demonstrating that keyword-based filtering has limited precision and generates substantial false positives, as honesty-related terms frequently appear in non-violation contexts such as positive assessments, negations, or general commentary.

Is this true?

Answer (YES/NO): NO